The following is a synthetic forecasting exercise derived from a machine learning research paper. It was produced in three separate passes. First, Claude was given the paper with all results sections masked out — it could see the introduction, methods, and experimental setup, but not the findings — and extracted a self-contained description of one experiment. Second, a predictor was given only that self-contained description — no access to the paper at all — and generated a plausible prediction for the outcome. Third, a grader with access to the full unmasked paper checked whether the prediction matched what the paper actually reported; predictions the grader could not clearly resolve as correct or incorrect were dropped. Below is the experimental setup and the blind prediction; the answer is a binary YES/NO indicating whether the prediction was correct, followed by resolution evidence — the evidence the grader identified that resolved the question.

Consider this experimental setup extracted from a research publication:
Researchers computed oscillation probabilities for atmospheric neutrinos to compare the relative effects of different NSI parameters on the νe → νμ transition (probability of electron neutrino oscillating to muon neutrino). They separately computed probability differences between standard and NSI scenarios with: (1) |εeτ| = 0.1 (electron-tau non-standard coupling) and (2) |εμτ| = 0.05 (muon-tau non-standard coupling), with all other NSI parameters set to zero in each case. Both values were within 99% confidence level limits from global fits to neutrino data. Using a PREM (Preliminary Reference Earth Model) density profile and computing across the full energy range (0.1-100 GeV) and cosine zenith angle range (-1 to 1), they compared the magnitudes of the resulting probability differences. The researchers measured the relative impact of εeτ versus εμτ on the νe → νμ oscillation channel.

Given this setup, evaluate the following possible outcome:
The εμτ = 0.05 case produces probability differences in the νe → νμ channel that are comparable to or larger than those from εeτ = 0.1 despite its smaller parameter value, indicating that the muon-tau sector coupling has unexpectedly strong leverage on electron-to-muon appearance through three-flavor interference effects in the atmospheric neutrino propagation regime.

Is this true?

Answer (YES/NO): NO